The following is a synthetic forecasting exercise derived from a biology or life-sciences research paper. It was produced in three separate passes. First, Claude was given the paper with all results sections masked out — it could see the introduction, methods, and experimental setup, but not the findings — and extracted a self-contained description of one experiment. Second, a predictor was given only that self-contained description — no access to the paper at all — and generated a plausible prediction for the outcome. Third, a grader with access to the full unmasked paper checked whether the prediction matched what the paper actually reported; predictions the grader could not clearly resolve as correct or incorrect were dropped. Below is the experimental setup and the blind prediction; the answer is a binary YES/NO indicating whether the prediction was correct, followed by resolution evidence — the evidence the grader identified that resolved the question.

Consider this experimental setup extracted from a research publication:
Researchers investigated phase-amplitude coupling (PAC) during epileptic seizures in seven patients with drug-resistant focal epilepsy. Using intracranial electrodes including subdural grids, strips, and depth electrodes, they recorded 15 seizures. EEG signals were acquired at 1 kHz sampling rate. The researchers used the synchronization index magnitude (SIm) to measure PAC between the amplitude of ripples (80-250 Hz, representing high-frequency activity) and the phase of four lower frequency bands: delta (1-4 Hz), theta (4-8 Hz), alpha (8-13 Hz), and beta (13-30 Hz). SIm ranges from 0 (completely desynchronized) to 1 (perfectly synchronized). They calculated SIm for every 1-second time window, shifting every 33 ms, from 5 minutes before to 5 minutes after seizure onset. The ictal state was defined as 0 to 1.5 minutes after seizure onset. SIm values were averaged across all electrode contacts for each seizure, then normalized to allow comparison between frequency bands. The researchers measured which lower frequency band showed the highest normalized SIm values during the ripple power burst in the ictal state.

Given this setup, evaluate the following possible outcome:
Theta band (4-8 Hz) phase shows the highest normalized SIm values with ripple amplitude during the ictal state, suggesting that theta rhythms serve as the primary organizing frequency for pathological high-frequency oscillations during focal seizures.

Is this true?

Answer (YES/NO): YES